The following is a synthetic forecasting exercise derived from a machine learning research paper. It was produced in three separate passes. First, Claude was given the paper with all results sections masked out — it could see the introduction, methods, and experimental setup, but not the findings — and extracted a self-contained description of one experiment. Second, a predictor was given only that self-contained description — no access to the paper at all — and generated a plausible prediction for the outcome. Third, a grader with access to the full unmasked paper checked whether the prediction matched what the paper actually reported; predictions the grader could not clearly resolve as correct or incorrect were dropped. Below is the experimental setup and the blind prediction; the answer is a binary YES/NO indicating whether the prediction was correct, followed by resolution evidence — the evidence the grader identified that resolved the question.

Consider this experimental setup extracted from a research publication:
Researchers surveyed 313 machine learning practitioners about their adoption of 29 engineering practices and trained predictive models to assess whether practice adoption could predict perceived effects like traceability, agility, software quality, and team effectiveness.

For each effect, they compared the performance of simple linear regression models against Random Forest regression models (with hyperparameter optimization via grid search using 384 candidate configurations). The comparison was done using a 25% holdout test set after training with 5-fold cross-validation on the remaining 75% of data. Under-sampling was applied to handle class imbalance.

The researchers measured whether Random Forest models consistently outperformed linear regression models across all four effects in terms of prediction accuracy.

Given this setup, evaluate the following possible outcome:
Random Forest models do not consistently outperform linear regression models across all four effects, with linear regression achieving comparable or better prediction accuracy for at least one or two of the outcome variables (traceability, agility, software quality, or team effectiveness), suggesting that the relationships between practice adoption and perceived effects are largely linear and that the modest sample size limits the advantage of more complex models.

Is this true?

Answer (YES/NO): NO